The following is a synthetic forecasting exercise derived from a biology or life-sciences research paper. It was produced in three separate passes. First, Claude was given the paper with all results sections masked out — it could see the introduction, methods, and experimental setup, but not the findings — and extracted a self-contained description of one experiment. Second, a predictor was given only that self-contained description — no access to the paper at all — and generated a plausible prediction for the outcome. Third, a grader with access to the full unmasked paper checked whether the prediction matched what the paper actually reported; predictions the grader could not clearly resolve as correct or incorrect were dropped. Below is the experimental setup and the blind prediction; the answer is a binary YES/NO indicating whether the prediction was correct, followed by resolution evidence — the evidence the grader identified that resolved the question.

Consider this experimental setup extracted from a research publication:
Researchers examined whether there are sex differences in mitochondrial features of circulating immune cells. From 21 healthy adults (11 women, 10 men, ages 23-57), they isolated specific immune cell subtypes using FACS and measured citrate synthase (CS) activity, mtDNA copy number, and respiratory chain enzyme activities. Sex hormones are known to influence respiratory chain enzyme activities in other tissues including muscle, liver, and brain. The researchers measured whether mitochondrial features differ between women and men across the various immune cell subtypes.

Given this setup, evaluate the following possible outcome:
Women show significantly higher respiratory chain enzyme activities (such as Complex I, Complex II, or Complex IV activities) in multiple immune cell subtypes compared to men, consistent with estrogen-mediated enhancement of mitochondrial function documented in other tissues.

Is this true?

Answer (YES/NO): NO